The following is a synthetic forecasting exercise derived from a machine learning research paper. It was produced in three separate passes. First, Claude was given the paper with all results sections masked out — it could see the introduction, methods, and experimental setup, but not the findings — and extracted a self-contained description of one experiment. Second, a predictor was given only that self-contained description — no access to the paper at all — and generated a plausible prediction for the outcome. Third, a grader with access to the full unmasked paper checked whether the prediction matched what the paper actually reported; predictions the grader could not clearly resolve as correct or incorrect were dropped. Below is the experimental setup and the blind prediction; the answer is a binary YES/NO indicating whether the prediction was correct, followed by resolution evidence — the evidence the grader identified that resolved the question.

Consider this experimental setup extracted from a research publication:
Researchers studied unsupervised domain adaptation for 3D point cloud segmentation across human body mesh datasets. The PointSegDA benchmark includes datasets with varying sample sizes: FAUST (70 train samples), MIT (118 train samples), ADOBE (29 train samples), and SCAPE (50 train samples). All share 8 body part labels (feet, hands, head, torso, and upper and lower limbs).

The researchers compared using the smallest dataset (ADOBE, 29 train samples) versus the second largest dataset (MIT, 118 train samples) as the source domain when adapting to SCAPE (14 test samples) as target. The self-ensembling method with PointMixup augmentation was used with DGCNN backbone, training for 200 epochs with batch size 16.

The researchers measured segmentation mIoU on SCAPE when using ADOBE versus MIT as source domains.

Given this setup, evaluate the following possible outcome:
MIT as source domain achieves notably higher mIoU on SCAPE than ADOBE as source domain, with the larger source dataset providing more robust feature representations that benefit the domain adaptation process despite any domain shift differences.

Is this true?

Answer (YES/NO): YES